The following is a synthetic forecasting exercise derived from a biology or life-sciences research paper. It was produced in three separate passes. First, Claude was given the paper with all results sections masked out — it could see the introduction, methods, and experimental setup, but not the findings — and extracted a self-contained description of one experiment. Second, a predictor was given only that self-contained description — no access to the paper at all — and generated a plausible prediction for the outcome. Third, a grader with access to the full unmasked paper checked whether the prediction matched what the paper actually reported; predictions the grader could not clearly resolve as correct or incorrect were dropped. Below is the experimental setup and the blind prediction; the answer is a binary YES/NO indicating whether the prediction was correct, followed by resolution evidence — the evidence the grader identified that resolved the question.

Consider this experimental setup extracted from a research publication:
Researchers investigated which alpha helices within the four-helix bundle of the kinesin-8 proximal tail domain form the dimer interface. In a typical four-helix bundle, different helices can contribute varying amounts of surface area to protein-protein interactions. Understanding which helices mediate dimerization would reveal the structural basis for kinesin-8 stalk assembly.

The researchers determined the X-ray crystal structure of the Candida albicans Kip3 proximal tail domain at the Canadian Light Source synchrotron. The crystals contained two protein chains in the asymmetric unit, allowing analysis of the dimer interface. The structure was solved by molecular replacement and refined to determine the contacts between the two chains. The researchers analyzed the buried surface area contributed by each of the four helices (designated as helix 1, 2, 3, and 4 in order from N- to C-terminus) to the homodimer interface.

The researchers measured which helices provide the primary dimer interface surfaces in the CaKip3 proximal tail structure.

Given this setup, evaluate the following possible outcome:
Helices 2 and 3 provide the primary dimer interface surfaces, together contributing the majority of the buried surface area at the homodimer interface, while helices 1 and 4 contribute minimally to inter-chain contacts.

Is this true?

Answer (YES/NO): NO